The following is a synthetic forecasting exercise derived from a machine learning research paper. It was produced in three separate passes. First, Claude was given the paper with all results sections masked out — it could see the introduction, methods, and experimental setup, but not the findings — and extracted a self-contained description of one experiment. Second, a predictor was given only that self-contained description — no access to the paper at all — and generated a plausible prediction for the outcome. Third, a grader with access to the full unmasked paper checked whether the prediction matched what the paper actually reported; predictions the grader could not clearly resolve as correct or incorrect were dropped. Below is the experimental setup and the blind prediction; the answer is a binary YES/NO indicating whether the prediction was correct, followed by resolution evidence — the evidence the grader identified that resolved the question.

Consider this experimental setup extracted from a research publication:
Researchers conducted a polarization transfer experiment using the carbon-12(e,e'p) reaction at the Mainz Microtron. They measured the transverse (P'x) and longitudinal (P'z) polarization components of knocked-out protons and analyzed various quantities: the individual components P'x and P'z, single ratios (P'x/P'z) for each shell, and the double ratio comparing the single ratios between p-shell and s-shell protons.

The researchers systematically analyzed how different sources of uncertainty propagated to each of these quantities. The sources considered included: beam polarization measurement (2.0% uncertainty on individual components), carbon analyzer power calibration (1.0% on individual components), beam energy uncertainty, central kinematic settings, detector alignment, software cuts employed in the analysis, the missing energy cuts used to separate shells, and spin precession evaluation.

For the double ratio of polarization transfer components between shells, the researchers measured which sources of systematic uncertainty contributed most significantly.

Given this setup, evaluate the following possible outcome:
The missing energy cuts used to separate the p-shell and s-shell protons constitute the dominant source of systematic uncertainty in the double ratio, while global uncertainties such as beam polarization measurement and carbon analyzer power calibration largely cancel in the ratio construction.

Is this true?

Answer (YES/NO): NO